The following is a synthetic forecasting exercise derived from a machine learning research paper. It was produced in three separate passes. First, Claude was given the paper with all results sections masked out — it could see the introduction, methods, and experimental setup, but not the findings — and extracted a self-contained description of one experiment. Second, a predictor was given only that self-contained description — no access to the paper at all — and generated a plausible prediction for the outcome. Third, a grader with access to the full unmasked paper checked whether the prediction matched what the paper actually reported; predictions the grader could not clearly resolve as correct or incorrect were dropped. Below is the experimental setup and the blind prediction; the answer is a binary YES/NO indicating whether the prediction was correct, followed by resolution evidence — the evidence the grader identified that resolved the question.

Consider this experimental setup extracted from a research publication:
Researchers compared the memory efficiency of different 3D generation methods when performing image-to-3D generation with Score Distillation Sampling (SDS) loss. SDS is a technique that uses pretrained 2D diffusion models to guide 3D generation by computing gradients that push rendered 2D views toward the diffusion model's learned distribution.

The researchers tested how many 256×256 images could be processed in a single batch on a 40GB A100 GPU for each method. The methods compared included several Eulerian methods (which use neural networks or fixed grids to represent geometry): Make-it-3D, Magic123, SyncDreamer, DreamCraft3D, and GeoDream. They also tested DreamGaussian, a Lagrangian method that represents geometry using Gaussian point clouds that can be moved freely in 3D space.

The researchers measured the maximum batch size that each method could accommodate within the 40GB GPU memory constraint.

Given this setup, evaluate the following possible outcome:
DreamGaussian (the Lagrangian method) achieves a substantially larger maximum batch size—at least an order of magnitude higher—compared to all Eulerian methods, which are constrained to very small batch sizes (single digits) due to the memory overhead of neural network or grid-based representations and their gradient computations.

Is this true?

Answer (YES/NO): NO